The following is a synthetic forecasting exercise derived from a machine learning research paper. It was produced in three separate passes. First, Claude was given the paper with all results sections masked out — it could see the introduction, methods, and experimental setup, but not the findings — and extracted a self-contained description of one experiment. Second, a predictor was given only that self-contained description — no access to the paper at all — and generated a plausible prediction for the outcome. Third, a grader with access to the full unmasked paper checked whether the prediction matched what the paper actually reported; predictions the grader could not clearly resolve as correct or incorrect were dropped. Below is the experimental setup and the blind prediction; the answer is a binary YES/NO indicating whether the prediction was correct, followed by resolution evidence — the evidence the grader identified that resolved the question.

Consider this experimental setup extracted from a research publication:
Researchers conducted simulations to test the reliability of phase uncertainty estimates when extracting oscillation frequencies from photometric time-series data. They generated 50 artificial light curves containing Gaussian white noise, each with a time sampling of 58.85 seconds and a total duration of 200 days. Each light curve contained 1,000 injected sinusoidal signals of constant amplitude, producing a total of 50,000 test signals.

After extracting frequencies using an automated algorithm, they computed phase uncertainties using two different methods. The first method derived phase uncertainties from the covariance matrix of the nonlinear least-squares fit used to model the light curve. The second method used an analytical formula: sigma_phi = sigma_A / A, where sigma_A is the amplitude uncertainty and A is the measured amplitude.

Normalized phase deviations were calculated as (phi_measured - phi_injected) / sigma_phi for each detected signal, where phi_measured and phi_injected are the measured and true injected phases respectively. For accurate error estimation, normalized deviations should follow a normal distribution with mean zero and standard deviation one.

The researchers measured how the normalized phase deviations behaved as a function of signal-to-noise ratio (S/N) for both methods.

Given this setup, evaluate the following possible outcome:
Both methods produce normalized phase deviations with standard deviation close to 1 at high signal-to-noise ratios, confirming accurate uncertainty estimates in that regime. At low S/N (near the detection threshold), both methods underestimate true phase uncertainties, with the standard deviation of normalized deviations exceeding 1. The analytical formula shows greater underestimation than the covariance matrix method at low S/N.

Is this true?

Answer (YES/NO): NO